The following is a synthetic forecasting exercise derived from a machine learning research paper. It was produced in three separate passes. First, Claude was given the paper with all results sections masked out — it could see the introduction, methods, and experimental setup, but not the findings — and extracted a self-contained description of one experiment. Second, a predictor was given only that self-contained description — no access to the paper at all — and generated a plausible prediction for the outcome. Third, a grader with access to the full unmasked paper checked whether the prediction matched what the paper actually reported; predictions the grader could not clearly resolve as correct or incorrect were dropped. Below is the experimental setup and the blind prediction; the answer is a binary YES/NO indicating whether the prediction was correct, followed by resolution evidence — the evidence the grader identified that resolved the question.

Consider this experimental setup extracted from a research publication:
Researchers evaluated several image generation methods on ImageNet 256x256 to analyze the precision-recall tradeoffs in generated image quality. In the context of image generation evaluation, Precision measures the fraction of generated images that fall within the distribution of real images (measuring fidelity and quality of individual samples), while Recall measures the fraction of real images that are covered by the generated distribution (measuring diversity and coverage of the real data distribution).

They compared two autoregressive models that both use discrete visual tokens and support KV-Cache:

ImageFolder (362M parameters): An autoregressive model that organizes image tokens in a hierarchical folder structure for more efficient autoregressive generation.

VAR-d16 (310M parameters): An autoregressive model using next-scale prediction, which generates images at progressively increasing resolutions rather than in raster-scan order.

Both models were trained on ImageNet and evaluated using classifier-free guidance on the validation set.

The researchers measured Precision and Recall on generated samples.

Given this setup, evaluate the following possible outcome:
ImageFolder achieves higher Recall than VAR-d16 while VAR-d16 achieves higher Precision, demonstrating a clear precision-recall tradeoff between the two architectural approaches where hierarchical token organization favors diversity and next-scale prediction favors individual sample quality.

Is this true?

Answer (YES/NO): YES